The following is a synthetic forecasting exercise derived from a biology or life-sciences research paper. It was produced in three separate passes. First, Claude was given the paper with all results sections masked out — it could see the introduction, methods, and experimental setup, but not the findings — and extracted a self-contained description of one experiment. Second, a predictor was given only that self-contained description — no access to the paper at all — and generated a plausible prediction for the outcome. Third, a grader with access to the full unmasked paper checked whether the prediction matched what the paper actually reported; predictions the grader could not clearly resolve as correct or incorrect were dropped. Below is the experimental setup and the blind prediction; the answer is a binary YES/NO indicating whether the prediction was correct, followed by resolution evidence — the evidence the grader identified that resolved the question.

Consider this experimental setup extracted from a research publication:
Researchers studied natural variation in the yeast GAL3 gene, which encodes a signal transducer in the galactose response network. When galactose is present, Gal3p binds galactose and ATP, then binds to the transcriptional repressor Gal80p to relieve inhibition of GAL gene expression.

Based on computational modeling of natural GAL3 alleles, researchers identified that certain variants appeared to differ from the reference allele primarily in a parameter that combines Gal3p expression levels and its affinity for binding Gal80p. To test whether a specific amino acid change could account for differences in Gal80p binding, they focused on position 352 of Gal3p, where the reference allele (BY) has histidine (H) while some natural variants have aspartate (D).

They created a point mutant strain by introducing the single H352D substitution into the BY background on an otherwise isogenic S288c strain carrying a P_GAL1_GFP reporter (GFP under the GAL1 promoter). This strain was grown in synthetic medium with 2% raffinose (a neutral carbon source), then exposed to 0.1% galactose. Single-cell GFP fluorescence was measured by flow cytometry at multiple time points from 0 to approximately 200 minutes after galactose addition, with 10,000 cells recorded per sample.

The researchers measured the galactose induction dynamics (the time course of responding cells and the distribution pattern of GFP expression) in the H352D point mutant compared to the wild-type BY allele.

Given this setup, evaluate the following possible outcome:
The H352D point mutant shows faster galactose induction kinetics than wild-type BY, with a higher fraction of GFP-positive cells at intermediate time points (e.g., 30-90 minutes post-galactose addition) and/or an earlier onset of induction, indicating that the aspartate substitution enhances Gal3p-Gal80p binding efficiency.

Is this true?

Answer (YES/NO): YES